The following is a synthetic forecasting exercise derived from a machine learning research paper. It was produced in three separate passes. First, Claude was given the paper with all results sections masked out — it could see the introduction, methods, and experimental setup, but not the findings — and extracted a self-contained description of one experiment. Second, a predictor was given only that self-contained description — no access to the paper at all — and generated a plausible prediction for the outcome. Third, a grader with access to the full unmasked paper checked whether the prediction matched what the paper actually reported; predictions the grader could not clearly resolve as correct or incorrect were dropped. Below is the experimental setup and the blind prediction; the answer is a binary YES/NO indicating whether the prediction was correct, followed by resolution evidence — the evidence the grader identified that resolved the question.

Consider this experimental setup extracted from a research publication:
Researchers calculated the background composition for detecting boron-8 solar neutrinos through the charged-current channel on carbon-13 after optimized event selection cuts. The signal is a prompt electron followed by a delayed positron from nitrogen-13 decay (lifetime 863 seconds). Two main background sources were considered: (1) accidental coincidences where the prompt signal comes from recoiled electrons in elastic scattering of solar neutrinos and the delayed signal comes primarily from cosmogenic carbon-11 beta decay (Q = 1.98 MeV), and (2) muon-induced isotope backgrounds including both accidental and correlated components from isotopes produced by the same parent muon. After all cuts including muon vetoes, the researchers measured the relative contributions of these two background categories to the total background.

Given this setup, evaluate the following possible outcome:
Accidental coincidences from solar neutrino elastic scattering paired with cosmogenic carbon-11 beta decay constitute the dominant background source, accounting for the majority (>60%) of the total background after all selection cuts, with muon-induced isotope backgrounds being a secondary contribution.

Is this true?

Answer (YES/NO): NO